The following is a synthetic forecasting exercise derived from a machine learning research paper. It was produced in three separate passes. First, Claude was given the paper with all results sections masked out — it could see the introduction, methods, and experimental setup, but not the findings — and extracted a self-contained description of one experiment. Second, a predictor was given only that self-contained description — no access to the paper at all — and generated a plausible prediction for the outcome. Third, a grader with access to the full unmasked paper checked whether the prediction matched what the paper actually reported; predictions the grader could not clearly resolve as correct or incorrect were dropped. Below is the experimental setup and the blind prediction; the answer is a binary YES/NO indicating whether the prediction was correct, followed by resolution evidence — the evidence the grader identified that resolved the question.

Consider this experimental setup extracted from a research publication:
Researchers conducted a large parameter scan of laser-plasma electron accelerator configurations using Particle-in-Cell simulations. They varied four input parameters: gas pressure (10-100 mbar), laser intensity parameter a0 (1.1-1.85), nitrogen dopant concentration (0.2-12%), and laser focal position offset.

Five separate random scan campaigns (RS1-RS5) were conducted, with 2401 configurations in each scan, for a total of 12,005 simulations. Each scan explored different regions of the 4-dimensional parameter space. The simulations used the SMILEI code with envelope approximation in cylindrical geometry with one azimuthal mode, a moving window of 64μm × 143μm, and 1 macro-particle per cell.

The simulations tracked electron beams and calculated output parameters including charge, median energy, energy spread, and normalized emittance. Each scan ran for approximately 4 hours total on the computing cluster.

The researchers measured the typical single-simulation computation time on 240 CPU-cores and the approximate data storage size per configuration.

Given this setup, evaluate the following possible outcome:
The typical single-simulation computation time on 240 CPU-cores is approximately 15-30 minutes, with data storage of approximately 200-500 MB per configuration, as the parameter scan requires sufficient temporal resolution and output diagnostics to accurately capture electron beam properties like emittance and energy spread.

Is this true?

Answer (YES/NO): NO